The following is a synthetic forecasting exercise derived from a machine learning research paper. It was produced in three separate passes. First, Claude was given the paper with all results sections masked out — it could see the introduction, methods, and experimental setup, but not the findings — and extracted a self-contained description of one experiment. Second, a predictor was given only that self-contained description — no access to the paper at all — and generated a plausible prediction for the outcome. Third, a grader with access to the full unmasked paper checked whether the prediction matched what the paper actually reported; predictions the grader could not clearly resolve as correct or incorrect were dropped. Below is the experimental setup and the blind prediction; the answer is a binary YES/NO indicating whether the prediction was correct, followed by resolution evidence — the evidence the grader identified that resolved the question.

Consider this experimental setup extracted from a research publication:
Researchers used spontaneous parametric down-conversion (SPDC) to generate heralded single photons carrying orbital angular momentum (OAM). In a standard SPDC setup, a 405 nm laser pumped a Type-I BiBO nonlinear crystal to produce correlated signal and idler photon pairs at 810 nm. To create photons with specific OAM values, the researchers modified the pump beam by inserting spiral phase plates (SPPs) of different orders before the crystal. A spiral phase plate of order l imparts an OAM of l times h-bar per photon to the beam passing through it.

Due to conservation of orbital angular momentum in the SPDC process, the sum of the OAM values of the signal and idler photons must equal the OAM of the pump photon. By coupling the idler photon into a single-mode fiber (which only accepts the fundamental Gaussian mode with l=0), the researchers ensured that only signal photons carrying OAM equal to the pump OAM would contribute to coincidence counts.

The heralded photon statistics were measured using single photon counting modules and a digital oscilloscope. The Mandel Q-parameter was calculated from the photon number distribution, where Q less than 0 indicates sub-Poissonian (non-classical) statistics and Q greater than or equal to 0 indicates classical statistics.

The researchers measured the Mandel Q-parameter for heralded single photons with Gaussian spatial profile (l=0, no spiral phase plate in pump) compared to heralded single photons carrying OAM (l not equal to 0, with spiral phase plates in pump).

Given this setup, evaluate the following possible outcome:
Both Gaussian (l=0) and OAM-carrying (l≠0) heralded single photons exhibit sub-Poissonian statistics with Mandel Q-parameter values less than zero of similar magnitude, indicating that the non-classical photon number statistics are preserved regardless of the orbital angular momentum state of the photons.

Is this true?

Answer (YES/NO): YES